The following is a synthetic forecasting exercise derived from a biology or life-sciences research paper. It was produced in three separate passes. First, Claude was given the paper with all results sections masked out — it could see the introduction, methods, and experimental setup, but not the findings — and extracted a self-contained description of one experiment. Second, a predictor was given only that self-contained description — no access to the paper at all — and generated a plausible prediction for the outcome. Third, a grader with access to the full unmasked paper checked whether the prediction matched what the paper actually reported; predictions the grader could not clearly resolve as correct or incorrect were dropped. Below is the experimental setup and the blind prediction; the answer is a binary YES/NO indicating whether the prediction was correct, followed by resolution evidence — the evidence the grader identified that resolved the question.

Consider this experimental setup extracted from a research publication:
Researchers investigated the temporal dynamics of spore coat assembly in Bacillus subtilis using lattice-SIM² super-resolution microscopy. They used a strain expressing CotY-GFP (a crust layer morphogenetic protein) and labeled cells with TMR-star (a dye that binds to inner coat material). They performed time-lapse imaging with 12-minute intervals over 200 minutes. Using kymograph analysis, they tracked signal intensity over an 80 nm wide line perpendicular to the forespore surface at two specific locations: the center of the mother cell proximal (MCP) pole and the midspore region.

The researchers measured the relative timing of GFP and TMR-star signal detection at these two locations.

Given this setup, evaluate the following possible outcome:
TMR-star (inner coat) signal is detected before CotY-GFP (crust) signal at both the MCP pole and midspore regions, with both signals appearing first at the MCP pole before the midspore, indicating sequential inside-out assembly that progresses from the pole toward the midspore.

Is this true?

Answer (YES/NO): NO